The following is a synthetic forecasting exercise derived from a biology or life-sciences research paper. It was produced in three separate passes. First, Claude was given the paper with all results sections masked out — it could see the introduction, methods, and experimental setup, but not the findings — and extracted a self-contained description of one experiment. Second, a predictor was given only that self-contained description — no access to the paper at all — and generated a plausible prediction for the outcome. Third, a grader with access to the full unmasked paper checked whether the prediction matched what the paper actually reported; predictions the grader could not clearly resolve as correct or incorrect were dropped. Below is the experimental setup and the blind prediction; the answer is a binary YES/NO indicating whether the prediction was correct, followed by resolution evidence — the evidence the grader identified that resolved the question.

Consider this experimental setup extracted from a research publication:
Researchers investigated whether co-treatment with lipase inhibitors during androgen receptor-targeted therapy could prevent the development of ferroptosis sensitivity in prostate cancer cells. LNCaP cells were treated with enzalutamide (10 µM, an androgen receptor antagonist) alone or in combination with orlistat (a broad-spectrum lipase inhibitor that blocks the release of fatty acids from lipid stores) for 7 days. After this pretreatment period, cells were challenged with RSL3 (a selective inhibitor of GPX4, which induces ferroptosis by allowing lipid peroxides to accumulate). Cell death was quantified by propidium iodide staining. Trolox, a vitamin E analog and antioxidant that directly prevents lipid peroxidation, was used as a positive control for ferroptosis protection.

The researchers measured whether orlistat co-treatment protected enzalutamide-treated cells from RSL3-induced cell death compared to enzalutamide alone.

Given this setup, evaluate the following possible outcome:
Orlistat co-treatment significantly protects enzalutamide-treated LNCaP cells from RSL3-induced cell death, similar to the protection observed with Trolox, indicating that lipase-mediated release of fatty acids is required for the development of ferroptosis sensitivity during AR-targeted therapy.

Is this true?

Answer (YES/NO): NO